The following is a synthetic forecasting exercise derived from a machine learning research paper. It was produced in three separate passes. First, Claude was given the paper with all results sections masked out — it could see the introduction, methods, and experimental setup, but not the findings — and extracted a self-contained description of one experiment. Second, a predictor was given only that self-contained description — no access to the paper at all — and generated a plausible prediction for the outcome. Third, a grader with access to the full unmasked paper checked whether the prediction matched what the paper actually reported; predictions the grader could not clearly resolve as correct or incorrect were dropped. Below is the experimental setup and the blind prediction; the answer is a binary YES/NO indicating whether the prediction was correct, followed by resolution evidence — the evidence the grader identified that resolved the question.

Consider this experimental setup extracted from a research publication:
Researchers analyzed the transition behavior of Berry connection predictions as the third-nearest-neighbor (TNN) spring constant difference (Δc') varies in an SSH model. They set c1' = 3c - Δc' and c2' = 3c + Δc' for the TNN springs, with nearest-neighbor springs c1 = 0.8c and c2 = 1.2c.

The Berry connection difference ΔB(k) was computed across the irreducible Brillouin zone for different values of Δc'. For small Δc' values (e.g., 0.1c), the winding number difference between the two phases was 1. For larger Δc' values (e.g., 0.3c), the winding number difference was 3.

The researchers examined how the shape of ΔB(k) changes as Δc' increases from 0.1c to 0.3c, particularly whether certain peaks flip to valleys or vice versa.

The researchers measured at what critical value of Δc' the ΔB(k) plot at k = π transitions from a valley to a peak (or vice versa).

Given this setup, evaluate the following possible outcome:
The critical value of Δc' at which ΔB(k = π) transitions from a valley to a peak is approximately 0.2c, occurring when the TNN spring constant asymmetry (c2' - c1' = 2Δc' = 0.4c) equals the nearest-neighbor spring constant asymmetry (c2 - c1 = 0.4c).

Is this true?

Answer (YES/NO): YES